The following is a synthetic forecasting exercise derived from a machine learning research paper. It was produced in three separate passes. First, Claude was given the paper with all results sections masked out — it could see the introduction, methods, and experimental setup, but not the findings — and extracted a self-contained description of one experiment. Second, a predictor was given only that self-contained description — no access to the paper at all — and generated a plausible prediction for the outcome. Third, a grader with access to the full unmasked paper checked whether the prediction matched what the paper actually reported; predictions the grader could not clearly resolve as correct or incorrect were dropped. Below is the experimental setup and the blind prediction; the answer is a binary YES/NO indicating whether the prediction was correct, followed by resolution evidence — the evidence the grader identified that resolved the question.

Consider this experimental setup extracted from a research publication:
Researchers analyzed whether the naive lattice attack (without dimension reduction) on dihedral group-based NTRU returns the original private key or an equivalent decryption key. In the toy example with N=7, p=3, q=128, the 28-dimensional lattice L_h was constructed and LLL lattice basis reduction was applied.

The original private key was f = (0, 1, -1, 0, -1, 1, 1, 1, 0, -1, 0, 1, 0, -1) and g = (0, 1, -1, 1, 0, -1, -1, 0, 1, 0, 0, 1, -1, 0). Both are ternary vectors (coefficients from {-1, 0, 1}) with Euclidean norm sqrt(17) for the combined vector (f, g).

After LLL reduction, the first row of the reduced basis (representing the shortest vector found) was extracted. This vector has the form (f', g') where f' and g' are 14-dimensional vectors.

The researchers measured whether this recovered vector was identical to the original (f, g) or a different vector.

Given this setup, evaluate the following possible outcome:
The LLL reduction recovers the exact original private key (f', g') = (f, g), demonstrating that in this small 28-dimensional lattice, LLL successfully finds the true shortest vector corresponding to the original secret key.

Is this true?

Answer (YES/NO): NO